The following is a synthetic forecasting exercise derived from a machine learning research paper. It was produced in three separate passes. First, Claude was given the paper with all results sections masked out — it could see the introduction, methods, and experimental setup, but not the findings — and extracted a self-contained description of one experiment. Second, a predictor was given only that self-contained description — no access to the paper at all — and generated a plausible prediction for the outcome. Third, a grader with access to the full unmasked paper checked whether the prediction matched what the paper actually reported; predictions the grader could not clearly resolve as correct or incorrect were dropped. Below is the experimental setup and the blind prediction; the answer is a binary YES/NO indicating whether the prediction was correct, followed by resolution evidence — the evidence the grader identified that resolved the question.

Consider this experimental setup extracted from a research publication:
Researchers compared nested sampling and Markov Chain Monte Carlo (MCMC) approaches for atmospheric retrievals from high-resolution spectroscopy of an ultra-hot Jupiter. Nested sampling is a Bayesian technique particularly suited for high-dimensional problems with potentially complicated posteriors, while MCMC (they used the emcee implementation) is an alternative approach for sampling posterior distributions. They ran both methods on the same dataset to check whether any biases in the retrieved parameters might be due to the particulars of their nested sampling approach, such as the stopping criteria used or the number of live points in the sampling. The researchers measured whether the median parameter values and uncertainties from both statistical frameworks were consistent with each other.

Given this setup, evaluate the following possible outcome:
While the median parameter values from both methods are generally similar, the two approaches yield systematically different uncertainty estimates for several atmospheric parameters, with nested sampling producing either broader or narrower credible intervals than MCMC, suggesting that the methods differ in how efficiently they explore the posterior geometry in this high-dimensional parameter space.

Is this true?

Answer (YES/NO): NO